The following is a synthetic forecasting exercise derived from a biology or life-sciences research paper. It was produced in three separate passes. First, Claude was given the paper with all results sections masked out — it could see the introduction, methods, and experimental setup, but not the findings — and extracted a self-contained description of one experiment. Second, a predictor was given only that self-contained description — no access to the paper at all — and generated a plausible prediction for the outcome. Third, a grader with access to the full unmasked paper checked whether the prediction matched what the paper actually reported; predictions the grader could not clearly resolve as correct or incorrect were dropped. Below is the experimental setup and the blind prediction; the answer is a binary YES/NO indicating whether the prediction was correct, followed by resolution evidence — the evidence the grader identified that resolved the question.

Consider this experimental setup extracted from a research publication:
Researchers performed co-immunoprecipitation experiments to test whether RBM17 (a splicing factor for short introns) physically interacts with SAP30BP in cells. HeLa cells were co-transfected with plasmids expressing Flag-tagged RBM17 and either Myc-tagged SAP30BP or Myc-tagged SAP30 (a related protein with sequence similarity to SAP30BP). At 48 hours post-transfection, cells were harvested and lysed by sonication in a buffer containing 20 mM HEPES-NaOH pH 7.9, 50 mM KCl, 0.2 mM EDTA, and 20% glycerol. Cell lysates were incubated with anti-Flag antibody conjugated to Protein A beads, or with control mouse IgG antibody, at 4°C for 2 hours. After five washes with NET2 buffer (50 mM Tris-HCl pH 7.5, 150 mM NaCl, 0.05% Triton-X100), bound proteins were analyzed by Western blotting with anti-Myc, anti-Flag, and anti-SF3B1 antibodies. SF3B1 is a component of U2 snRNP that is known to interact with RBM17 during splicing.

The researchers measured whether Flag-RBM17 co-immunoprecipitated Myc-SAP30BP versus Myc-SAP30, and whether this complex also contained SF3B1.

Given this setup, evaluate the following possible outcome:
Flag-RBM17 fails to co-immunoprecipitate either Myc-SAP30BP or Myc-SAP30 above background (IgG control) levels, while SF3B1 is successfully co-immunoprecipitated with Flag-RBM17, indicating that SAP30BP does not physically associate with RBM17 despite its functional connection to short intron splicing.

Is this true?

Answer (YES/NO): NO